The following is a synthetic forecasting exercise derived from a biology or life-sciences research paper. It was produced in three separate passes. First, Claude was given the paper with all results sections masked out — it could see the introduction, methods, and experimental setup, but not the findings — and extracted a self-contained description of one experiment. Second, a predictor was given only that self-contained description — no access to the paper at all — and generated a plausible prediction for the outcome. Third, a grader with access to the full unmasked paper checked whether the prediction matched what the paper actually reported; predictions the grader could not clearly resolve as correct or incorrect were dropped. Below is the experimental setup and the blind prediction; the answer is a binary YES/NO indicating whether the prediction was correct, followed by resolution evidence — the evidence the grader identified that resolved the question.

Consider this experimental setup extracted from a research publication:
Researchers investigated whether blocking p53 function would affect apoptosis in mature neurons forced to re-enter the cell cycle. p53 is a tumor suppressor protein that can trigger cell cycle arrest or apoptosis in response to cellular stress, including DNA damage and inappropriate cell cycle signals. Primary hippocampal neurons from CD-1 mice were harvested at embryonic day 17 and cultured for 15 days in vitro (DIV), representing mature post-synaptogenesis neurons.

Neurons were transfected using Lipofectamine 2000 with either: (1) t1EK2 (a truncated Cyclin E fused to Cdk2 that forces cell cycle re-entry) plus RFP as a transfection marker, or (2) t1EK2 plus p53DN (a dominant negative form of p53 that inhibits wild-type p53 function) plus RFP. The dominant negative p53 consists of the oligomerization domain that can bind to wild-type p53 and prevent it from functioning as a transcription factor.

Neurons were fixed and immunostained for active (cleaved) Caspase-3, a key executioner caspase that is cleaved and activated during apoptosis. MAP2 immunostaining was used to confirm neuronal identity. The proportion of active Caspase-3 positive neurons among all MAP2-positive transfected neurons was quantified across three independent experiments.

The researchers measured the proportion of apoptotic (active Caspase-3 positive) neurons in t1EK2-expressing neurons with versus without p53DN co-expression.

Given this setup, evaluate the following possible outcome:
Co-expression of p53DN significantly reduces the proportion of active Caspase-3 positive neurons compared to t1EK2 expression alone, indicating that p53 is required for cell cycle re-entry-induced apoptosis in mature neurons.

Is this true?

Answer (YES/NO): YES